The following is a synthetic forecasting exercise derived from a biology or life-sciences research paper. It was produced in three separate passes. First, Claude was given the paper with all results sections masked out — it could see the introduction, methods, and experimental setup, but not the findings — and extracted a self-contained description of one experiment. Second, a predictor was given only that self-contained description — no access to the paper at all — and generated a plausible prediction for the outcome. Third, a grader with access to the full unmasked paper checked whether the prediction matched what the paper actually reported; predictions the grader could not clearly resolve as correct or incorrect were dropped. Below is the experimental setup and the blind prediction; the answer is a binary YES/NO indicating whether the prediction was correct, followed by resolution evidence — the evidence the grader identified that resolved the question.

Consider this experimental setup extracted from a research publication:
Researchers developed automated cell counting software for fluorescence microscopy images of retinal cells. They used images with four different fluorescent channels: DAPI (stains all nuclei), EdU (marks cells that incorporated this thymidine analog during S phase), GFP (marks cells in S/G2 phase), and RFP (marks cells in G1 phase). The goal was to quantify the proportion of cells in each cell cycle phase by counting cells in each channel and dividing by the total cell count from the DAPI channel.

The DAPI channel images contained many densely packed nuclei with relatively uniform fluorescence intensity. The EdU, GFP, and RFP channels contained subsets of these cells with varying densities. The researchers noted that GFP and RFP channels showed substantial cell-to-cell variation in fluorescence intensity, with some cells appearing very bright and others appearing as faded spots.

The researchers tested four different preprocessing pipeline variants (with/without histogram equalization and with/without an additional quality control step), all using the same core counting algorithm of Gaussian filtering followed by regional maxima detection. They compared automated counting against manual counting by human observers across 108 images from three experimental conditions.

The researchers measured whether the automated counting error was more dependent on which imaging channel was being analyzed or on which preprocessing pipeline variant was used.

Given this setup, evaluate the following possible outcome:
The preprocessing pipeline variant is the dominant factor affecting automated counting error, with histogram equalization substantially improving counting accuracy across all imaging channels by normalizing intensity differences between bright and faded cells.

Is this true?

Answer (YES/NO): NO